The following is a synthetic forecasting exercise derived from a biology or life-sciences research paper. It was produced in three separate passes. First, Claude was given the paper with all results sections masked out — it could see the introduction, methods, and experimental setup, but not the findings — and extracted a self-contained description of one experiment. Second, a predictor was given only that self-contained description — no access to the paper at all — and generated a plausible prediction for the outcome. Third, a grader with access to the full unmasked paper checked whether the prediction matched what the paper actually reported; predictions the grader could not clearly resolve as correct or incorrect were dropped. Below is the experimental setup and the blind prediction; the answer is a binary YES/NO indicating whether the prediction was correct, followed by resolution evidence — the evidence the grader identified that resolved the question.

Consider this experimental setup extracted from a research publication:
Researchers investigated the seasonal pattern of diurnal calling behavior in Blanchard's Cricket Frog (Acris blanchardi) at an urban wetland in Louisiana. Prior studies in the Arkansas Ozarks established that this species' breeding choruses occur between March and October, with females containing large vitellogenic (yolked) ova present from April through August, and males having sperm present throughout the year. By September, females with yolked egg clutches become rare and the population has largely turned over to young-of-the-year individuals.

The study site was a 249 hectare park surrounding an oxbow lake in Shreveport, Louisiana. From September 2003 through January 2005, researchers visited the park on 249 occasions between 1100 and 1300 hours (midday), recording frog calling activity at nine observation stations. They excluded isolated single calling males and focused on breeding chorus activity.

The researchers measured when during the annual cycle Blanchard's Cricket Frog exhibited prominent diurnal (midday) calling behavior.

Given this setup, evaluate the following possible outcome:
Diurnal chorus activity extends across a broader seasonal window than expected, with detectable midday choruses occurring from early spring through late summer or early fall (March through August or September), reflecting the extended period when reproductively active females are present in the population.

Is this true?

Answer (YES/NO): YES